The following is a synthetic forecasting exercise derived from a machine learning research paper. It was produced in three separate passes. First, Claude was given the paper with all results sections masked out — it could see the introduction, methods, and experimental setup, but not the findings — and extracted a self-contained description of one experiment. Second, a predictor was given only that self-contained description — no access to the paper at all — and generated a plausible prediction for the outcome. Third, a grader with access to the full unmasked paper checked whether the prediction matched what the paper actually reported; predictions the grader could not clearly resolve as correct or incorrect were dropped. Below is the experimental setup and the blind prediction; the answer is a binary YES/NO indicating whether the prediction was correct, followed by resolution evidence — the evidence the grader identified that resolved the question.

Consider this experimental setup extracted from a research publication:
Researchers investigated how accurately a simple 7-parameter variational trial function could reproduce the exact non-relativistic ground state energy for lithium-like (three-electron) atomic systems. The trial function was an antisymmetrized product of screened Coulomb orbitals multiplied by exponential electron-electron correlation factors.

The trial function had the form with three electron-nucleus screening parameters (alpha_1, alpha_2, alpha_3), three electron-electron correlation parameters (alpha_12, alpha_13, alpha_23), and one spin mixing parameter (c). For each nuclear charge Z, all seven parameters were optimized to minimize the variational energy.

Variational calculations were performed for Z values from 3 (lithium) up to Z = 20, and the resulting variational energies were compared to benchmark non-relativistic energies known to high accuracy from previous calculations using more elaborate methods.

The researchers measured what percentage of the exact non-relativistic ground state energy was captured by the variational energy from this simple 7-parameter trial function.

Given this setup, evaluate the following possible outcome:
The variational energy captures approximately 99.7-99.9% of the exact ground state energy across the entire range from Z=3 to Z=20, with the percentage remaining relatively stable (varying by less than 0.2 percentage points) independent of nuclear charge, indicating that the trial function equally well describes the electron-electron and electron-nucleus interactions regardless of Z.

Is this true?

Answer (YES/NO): NO